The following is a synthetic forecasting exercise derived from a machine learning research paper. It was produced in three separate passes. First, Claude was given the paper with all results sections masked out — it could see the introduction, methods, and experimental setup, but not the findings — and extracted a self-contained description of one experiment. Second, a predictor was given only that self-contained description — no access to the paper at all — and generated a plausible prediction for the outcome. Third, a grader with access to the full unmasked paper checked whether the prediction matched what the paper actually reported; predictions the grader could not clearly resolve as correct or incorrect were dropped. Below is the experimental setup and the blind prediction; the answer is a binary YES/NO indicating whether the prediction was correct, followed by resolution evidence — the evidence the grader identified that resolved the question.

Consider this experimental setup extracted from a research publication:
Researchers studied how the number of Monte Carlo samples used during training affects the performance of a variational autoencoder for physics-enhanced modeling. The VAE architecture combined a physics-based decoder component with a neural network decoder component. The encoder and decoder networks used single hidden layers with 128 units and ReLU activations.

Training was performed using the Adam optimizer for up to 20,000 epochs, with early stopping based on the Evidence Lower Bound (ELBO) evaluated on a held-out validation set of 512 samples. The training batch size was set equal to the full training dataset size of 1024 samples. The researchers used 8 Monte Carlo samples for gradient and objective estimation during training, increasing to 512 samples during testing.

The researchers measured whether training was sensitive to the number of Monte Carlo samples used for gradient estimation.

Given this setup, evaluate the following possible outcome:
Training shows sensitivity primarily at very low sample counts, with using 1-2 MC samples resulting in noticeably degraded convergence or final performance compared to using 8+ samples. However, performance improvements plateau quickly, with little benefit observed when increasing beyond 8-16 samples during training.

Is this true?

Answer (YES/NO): NO